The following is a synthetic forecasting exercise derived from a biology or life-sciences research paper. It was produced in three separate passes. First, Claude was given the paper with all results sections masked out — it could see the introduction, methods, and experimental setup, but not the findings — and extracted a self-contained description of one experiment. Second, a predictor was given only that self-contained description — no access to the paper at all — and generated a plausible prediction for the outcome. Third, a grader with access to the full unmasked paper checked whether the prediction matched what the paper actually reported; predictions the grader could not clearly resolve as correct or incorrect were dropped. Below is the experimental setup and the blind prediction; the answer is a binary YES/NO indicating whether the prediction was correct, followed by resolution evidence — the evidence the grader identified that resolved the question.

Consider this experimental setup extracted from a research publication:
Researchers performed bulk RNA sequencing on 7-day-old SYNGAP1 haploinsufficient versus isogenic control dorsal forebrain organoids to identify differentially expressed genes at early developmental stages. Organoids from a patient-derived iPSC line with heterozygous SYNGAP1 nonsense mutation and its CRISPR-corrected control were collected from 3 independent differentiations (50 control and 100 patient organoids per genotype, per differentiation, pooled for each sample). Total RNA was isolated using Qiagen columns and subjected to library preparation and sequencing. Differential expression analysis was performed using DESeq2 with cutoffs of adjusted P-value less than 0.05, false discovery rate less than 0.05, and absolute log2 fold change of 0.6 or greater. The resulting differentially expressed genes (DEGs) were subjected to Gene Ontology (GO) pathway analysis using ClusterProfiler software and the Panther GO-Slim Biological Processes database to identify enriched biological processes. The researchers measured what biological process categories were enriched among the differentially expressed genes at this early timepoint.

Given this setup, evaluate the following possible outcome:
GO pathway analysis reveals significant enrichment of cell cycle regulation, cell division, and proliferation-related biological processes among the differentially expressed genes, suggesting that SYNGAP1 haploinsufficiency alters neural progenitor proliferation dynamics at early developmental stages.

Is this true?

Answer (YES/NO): NO